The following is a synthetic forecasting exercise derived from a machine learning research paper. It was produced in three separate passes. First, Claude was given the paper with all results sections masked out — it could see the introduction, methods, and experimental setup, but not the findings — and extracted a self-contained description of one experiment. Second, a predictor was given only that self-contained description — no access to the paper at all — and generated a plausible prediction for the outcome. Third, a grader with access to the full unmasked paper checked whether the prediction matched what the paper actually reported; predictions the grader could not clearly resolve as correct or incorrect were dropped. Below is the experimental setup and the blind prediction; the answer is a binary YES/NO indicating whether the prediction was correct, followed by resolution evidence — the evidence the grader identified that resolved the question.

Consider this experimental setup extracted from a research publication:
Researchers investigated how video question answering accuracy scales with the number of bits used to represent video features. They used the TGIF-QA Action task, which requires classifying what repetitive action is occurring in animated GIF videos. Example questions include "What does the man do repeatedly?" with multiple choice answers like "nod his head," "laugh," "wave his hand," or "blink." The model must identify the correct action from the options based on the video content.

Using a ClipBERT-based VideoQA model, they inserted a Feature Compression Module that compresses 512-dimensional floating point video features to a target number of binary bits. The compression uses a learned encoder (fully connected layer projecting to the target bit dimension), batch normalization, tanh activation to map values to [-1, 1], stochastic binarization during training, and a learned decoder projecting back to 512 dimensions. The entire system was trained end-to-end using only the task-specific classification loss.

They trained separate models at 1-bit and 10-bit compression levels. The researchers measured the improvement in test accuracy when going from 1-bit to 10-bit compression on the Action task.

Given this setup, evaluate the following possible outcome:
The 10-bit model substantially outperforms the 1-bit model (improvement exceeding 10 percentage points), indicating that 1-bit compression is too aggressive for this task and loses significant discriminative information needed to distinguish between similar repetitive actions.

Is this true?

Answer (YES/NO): NO